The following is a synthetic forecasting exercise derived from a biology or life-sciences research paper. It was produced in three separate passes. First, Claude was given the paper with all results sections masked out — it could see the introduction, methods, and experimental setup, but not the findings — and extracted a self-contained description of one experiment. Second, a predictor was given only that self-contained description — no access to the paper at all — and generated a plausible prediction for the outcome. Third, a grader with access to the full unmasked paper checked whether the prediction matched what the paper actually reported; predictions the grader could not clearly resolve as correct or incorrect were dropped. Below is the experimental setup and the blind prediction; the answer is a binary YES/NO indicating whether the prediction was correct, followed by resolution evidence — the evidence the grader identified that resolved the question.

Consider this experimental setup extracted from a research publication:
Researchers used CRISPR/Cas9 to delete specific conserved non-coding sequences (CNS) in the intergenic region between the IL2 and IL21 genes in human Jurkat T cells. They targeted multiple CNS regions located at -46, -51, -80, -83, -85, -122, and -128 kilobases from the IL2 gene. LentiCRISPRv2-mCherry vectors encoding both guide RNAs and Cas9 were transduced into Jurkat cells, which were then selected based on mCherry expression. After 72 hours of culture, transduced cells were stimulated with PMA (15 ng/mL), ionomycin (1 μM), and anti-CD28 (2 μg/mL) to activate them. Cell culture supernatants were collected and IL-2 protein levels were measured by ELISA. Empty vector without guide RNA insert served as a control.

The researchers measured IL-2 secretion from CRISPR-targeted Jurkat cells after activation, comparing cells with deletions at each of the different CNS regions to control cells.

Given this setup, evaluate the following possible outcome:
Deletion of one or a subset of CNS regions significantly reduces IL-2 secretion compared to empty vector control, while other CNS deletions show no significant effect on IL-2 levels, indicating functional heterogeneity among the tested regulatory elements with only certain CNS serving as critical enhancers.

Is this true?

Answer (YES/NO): NO